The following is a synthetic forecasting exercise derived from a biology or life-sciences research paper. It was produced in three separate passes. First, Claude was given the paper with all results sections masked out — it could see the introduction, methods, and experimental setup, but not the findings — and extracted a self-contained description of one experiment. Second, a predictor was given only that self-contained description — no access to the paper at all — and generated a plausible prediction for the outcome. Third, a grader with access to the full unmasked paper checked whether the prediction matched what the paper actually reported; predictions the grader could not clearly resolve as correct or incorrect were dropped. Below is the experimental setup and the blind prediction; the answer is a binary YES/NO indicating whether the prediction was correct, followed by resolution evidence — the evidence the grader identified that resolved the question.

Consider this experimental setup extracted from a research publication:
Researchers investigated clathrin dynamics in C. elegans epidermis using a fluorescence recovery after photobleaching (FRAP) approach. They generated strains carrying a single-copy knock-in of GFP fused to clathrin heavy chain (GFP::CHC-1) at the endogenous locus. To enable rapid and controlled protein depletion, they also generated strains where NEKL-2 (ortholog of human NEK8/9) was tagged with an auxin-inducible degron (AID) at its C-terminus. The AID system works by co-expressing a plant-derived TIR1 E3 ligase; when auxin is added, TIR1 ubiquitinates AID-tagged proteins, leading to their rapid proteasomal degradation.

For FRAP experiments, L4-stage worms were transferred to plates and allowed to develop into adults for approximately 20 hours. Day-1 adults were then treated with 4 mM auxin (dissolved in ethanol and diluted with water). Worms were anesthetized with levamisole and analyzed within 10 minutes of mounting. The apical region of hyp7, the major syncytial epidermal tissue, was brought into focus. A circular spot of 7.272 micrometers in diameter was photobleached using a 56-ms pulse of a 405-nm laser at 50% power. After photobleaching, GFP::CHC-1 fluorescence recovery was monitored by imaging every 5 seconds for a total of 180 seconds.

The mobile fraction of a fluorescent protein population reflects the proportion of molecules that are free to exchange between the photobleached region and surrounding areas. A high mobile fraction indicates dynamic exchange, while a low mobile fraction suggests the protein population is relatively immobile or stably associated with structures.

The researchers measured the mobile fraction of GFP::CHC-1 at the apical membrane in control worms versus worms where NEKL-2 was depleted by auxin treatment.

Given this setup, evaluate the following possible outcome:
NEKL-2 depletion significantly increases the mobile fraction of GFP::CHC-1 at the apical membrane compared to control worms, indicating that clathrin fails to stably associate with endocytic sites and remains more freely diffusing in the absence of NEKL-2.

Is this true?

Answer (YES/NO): NO